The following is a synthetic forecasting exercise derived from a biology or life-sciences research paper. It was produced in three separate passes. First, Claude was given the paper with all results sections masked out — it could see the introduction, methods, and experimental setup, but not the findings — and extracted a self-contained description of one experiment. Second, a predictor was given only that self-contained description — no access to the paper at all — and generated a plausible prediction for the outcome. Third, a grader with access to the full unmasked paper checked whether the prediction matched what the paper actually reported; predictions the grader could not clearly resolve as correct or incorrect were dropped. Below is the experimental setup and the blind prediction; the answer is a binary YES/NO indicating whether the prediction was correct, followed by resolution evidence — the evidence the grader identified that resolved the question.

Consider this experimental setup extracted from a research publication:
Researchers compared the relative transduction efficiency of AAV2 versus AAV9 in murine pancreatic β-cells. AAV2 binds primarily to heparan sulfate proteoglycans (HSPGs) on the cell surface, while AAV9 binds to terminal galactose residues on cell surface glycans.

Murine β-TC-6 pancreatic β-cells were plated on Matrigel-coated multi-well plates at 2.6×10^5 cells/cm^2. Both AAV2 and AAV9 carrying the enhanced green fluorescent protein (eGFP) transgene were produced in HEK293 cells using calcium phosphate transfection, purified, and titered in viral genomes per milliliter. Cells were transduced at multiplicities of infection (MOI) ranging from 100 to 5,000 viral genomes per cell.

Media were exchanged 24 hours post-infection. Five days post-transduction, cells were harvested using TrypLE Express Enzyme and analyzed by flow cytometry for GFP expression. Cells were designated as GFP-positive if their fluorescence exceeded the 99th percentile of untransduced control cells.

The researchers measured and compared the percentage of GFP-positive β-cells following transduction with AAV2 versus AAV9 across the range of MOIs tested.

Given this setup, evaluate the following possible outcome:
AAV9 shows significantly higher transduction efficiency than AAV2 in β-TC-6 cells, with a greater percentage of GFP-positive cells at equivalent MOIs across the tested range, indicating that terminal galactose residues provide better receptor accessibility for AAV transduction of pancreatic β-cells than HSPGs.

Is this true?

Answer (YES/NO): NO